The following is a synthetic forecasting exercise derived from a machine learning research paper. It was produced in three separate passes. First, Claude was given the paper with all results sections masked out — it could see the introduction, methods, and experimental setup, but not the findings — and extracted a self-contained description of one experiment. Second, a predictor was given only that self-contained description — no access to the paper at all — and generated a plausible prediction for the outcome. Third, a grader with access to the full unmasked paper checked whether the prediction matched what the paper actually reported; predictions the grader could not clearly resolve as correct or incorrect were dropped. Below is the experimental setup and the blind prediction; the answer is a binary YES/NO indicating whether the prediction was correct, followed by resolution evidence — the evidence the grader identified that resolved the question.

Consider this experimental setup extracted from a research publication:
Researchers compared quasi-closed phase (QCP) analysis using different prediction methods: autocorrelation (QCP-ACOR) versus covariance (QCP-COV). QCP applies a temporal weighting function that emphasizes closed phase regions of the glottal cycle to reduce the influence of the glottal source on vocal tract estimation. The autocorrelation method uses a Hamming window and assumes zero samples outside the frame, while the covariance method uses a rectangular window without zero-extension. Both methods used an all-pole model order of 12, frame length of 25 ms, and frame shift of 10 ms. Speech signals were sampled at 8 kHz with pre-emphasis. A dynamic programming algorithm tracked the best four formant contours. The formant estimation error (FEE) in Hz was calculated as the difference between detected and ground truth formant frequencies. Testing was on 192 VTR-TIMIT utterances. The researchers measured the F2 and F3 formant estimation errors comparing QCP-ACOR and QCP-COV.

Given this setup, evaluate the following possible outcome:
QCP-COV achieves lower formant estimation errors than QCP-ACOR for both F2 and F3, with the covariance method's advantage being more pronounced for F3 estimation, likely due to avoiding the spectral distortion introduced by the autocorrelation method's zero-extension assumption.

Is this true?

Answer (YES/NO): NO